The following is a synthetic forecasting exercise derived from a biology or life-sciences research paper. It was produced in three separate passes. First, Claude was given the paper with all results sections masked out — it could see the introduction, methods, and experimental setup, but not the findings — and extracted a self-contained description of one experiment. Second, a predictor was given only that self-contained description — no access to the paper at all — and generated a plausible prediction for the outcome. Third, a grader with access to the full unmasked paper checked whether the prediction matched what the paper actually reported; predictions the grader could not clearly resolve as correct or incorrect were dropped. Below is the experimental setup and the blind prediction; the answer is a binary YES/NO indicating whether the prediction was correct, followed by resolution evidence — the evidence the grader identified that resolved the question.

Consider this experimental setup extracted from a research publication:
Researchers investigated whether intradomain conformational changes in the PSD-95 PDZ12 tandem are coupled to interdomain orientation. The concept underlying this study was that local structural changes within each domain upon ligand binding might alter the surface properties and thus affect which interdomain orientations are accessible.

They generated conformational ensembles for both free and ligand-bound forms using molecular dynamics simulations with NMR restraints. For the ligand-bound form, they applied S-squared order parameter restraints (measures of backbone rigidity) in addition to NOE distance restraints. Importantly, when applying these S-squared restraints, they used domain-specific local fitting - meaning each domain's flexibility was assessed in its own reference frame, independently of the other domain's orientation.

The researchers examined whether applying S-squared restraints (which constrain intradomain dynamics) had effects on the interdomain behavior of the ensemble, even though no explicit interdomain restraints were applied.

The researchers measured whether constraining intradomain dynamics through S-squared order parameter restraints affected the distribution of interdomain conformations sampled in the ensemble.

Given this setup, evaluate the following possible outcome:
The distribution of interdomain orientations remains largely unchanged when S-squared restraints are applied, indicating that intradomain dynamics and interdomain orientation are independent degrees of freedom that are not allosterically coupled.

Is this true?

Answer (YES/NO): NO